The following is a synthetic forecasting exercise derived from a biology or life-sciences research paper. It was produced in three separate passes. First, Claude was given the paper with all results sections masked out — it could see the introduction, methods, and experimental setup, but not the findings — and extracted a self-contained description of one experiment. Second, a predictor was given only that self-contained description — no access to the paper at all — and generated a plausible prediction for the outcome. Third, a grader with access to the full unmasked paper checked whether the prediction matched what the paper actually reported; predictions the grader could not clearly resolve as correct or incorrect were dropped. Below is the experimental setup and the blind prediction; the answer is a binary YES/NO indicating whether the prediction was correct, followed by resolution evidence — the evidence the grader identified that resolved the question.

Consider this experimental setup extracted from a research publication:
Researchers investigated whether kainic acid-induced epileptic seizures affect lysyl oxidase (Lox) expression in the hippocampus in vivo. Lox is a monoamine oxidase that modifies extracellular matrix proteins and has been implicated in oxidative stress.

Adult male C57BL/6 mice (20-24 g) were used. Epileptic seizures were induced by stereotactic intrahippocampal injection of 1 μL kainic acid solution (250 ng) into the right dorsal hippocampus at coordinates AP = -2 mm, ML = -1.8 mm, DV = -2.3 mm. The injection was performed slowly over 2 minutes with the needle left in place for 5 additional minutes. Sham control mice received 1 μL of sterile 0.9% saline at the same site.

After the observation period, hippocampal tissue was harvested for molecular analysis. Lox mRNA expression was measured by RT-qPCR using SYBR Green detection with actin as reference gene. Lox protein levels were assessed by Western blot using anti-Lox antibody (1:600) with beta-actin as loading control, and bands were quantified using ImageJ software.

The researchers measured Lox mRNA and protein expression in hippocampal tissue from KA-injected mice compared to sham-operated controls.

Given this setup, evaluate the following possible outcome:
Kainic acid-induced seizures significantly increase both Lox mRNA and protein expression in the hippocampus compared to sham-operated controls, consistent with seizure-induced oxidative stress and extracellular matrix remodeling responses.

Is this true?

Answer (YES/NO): YES